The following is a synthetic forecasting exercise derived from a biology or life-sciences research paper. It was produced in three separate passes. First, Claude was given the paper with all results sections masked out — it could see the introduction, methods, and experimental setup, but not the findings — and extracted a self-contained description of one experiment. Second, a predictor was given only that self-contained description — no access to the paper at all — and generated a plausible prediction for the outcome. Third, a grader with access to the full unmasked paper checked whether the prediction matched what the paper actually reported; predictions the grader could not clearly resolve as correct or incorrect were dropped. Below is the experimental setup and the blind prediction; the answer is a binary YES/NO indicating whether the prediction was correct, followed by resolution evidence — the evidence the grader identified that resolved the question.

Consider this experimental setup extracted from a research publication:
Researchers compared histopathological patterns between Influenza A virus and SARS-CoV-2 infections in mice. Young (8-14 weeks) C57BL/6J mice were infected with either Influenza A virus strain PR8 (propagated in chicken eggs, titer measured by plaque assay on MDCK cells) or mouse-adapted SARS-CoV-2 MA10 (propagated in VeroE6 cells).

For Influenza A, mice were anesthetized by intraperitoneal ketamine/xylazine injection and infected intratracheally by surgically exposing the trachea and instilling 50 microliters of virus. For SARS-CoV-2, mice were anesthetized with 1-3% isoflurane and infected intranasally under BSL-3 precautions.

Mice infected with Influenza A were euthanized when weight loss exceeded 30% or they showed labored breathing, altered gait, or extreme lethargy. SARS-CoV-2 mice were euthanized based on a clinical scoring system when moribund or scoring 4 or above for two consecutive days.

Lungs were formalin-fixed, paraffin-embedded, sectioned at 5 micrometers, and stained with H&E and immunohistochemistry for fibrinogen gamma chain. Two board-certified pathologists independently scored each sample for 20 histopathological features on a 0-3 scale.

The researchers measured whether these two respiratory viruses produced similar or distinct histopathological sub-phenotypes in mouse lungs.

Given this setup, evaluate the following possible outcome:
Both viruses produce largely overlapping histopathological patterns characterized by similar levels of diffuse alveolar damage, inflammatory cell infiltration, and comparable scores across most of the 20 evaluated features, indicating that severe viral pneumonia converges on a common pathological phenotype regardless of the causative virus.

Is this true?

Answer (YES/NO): NO